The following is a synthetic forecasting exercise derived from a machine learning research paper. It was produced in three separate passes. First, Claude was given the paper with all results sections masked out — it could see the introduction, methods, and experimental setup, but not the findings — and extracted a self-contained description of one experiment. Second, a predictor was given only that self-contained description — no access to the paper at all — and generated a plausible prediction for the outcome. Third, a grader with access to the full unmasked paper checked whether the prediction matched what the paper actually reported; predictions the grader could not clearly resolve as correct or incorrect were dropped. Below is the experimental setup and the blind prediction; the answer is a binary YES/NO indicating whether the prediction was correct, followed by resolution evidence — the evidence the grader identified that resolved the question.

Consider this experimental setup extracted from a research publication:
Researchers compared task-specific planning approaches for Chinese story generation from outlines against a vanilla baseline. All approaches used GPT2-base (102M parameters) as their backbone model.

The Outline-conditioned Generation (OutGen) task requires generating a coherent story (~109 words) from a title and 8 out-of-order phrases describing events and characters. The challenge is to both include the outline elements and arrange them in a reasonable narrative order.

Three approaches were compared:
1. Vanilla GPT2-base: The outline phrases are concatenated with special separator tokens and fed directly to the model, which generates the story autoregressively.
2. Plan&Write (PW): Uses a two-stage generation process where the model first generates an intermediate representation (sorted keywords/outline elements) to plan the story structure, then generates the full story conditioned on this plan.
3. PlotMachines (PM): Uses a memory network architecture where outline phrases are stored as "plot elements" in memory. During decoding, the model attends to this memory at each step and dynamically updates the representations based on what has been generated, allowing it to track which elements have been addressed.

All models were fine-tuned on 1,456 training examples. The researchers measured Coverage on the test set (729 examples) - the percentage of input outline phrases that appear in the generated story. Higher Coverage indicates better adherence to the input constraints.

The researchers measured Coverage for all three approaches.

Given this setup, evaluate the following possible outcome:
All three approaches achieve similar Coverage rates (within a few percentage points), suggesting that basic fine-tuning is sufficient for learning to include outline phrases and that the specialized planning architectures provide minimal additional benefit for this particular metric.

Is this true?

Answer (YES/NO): NO